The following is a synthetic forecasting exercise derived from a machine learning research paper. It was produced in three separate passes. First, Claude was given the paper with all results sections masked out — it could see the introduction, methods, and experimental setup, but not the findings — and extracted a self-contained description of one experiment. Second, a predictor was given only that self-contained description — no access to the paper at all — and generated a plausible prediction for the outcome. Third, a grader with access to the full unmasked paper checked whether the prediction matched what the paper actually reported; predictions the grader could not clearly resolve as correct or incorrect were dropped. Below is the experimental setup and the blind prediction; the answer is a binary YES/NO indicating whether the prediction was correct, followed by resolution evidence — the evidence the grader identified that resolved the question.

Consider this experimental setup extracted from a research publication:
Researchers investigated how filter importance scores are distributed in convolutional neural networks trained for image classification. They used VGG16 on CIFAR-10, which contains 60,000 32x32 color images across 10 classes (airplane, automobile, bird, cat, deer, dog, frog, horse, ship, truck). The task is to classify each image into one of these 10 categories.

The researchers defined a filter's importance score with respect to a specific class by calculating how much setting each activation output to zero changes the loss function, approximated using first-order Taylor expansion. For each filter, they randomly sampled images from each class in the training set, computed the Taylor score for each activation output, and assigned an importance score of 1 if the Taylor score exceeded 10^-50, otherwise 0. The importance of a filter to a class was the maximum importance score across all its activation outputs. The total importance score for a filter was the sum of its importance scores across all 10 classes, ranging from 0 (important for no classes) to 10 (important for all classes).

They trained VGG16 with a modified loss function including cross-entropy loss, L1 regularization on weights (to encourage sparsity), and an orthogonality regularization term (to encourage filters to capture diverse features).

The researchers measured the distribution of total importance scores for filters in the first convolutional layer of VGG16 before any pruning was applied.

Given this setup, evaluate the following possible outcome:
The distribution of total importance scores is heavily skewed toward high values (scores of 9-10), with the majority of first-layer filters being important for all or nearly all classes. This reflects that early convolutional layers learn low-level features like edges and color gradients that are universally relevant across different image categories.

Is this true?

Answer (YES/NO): NO